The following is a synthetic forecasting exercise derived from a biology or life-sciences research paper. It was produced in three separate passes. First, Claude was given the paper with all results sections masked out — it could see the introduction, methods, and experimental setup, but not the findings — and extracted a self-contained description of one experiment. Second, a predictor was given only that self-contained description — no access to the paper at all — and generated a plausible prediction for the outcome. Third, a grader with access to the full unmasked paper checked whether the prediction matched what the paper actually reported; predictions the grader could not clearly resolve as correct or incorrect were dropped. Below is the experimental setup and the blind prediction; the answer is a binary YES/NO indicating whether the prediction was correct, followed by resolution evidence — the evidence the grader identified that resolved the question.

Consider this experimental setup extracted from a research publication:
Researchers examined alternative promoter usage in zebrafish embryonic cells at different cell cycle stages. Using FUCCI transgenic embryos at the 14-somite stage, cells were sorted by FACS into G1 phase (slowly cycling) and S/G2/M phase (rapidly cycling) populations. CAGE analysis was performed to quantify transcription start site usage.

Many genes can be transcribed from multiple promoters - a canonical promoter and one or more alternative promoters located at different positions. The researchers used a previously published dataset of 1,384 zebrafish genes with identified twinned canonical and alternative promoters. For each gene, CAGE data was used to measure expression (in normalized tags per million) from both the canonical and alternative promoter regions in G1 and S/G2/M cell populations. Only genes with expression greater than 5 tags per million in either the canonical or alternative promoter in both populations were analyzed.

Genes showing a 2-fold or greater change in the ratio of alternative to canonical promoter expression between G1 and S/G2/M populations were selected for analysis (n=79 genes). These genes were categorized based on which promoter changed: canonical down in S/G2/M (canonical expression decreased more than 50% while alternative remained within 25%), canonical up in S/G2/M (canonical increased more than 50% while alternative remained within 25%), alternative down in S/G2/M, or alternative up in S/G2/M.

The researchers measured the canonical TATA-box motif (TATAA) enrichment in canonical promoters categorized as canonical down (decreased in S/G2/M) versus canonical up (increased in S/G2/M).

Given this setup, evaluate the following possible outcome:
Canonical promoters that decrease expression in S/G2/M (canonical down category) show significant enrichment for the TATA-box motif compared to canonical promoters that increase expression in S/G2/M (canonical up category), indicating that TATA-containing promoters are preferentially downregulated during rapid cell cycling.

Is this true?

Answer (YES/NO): YES